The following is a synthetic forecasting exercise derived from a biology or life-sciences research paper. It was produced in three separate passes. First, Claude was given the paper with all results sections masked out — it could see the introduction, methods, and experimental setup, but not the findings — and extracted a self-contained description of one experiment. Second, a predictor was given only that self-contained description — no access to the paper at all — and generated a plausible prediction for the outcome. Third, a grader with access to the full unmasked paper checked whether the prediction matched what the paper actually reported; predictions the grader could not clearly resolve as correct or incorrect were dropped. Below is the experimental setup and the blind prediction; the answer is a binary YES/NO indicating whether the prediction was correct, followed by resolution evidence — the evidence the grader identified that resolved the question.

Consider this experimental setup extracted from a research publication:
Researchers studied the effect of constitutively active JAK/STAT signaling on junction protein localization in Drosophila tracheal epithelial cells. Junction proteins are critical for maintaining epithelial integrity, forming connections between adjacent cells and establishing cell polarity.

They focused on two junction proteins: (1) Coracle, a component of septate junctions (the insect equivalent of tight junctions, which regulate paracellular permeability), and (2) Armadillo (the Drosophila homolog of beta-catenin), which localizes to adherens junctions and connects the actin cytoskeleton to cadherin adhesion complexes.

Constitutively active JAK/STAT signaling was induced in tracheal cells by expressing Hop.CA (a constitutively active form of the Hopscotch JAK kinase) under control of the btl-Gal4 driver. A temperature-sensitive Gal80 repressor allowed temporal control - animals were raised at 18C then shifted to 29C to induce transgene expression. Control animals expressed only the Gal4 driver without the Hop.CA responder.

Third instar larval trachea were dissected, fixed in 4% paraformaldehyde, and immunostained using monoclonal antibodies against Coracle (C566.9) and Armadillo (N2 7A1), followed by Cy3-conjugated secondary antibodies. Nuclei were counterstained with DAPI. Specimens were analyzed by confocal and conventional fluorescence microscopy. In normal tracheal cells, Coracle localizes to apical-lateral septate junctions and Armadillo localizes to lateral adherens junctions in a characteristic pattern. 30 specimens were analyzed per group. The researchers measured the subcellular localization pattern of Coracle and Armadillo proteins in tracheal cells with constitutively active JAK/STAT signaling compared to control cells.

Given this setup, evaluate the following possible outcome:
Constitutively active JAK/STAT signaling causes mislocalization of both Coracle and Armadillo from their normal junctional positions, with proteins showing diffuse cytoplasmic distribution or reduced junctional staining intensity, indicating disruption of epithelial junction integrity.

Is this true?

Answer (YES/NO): YES